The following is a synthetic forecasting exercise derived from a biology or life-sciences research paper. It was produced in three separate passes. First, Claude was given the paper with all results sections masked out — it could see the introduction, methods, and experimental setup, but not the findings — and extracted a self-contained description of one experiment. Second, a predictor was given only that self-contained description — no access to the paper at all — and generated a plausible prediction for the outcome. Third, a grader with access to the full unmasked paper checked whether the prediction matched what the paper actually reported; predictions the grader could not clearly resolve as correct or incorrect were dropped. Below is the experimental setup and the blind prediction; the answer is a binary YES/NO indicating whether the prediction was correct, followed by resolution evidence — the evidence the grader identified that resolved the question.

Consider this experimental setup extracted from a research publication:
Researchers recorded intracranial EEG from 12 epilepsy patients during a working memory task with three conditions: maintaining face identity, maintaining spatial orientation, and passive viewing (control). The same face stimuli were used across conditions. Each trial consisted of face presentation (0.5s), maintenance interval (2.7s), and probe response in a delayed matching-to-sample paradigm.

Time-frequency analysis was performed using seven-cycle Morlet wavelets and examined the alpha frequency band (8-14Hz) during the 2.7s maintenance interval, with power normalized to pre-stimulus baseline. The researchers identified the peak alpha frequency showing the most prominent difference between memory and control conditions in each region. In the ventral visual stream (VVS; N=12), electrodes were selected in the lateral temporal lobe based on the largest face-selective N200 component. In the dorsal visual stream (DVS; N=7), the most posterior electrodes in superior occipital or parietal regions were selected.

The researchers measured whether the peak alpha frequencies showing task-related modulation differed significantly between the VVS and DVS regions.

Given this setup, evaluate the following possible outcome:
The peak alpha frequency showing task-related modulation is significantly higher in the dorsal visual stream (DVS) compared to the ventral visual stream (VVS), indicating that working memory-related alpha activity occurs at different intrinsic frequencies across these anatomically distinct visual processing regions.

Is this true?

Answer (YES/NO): NO